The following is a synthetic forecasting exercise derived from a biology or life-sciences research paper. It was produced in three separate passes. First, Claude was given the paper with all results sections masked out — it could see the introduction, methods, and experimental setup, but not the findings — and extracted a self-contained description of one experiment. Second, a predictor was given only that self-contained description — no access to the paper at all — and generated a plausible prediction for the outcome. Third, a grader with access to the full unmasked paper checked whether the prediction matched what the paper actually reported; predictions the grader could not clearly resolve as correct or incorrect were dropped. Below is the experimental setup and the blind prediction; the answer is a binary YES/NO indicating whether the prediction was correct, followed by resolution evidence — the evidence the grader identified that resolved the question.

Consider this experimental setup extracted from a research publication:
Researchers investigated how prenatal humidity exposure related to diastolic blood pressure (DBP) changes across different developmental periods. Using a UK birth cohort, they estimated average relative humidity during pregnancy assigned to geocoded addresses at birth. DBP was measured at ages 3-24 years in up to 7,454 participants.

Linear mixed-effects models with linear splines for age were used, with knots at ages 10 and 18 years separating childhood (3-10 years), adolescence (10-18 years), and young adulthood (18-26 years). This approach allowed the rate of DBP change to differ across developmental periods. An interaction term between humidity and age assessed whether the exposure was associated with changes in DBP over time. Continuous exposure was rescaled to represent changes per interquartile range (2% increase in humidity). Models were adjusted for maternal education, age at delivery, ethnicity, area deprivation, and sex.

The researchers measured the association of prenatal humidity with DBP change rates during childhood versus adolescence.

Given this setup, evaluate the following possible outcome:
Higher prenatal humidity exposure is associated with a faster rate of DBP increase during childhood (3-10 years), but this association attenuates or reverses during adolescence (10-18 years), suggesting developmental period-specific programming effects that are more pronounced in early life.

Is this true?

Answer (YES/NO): YES